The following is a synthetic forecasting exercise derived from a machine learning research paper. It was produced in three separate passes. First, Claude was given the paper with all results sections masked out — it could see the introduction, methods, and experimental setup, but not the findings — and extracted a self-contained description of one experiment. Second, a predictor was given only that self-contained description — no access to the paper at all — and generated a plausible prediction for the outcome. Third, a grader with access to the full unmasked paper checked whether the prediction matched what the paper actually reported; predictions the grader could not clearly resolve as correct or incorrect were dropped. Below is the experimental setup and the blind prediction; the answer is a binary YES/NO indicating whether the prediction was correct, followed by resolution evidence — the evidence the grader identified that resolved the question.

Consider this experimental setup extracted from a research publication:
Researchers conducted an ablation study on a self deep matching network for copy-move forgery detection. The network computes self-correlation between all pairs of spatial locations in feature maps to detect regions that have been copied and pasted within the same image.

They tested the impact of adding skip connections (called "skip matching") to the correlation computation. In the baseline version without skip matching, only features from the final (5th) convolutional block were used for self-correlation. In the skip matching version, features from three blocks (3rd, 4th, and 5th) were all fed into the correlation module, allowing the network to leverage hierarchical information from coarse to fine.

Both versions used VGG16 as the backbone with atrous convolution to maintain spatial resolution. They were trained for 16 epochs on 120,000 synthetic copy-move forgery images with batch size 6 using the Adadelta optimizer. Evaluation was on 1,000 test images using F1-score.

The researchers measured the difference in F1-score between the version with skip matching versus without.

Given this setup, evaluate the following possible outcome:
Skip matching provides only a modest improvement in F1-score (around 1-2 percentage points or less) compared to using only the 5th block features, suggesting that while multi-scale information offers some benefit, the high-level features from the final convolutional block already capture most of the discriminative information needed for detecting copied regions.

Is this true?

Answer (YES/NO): NO